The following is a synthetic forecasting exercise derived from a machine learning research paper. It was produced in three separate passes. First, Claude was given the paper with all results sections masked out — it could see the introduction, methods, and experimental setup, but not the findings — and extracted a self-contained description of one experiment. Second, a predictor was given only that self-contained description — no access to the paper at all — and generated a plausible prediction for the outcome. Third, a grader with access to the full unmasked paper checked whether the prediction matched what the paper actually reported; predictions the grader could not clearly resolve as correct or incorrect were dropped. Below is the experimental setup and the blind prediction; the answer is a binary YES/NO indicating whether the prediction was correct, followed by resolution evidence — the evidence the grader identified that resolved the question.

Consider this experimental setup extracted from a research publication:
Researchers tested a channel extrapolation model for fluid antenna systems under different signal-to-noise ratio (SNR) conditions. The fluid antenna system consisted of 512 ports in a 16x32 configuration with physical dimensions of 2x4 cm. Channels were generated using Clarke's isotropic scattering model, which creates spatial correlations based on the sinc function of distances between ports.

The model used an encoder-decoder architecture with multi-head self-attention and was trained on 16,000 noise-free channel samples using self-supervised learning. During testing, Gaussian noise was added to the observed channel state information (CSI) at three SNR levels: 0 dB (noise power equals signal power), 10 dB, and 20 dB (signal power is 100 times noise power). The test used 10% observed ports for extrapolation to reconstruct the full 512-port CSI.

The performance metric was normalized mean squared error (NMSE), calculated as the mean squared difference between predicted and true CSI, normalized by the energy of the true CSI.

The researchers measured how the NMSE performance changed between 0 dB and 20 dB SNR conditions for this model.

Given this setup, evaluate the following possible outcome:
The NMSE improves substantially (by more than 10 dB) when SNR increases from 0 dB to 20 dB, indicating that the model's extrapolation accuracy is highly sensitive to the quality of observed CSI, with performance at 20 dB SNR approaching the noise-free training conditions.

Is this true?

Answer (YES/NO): YES